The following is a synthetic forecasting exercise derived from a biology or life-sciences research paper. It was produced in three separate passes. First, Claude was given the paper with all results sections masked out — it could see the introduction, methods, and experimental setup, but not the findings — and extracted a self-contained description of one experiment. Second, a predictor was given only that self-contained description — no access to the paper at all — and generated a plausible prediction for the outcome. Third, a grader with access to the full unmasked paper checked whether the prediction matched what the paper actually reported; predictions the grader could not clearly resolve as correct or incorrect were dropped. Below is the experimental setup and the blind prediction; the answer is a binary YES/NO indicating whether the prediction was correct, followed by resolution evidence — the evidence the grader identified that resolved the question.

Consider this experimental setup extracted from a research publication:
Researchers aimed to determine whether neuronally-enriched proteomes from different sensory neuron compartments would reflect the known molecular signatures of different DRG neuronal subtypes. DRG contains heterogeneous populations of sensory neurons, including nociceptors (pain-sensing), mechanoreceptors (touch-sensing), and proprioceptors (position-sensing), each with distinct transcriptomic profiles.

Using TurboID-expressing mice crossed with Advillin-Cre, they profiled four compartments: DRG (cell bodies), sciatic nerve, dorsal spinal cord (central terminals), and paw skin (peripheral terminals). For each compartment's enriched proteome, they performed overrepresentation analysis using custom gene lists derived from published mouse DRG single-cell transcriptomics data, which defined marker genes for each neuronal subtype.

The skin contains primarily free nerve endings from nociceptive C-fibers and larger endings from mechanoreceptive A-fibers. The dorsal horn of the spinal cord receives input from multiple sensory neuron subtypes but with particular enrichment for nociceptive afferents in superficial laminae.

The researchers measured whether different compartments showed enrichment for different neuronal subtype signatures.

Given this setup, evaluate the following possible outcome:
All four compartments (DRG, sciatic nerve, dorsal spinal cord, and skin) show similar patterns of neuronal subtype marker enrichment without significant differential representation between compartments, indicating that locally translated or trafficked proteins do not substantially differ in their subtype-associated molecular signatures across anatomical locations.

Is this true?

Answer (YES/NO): NO